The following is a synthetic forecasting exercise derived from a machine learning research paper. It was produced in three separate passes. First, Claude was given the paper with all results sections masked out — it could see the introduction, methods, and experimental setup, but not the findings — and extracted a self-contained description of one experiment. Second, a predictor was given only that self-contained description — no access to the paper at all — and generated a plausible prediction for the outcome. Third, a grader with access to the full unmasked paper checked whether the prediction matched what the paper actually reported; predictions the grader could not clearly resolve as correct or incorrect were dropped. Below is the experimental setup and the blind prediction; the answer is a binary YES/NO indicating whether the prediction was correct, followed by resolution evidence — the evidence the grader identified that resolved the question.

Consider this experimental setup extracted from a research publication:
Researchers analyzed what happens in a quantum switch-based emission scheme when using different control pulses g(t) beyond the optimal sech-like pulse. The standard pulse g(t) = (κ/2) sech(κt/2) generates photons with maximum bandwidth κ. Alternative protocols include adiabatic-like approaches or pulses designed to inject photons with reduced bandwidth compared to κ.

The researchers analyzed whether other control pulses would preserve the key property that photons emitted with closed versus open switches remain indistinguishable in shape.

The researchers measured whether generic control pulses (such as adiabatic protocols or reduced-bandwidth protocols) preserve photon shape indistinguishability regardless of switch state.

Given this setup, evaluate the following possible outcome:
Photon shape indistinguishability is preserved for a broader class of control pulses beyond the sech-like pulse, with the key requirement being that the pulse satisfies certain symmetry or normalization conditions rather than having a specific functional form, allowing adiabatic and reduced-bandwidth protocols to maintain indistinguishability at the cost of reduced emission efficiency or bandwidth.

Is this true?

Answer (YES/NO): NO